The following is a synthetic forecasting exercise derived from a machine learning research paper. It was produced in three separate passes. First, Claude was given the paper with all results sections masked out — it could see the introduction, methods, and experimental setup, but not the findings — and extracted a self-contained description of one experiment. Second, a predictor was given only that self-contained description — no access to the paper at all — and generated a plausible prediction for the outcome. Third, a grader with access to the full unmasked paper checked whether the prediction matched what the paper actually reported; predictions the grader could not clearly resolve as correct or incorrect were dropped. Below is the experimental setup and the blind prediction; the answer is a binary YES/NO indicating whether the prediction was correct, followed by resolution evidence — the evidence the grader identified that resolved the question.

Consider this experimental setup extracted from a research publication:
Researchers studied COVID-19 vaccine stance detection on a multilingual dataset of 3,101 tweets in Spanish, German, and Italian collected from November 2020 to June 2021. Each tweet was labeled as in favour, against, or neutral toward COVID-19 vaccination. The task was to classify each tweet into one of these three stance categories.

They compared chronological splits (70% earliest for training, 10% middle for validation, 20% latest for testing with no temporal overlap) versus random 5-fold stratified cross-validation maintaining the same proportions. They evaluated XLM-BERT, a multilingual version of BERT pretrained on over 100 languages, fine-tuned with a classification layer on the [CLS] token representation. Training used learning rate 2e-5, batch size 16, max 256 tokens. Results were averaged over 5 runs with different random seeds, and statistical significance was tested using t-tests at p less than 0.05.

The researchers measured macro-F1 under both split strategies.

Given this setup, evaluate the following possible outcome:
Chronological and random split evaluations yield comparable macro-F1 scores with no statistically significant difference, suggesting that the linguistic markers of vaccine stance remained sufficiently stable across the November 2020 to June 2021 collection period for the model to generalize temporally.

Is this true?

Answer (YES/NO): YES